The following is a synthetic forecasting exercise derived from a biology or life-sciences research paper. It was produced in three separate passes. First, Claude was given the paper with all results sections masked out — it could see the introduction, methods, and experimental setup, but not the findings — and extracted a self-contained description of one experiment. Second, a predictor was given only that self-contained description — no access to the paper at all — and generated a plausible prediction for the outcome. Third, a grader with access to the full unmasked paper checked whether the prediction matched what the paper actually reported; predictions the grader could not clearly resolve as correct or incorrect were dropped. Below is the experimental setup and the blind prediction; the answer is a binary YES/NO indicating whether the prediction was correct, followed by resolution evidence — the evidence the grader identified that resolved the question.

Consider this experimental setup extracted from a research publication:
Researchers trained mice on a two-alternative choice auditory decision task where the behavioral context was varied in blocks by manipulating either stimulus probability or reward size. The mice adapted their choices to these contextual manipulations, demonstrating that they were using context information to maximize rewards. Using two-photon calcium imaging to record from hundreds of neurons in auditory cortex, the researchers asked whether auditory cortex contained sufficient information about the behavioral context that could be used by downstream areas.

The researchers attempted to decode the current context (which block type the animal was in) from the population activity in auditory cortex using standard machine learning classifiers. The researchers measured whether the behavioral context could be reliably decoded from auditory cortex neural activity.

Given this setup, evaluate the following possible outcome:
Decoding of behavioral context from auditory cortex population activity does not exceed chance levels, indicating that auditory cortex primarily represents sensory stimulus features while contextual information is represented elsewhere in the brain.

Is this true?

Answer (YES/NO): NO